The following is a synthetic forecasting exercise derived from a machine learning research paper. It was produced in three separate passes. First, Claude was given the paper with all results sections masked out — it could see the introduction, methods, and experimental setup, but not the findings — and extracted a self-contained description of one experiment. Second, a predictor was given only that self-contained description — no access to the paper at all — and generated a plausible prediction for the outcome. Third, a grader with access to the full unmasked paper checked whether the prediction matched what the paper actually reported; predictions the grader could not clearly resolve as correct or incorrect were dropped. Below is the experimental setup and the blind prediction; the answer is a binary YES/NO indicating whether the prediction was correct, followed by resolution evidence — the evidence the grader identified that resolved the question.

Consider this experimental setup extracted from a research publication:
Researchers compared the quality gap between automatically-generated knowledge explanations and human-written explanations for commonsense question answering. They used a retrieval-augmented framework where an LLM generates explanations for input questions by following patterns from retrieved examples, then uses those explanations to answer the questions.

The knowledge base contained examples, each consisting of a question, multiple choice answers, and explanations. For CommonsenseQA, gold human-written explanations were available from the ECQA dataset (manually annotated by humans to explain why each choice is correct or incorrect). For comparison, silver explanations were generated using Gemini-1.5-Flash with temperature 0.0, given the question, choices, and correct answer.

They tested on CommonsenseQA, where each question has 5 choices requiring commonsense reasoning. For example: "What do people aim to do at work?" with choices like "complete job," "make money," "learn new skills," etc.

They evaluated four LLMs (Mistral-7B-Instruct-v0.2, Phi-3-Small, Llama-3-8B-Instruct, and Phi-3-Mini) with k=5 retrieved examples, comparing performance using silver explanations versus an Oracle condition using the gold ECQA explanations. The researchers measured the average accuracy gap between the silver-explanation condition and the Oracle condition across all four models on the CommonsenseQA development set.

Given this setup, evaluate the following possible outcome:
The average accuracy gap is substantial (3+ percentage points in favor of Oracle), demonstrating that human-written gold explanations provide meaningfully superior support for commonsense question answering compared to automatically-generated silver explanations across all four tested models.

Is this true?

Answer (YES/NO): YES